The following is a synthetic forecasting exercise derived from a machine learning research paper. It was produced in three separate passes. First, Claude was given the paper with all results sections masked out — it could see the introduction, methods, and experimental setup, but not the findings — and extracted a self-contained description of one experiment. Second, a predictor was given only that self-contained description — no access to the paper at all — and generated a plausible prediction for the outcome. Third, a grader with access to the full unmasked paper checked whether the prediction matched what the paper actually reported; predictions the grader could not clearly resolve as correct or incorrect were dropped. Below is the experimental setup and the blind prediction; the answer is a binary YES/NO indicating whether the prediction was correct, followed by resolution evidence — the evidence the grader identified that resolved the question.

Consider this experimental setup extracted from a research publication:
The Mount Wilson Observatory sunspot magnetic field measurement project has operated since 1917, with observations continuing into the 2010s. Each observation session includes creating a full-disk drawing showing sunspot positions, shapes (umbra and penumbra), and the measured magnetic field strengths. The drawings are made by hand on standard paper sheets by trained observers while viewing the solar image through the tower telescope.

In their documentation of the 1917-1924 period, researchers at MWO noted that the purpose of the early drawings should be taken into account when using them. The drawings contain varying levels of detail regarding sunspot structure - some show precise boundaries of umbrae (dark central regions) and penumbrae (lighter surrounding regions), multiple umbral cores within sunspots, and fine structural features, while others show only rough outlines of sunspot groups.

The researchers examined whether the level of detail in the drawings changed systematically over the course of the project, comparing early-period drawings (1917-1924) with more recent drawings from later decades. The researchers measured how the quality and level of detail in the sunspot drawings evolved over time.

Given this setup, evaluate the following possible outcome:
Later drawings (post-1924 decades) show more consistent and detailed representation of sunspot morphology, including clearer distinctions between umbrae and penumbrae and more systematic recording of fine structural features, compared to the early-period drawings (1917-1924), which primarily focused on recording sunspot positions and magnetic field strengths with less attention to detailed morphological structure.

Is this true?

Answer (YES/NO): YES